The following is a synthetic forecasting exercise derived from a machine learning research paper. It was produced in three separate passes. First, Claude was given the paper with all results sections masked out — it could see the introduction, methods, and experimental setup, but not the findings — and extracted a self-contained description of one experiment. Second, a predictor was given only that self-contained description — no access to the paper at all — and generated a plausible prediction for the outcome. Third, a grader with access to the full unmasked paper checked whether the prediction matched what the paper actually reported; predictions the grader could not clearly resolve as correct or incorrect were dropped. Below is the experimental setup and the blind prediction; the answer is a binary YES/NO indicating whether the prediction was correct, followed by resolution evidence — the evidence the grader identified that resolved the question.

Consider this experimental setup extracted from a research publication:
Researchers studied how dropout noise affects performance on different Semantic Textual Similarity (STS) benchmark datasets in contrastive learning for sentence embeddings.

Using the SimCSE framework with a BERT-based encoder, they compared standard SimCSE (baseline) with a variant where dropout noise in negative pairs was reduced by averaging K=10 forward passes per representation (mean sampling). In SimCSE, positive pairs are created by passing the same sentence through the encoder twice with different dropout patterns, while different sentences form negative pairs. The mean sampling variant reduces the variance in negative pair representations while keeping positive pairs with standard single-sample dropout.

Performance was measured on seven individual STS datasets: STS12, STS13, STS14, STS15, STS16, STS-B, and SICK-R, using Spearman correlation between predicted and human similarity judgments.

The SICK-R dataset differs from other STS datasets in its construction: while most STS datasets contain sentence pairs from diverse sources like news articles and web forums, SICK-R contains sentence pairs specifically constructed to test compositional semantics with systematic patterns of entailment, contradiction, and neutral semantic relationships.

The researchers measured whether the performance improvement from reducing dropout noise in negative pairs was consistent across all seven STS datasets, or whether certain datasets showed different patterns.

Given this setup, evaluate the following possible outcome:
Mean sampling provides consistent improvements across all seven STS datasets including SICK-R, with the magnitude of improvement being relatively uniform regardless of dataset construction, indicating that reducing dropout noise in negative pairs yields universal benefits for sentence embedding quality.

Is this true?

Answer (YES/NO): NO